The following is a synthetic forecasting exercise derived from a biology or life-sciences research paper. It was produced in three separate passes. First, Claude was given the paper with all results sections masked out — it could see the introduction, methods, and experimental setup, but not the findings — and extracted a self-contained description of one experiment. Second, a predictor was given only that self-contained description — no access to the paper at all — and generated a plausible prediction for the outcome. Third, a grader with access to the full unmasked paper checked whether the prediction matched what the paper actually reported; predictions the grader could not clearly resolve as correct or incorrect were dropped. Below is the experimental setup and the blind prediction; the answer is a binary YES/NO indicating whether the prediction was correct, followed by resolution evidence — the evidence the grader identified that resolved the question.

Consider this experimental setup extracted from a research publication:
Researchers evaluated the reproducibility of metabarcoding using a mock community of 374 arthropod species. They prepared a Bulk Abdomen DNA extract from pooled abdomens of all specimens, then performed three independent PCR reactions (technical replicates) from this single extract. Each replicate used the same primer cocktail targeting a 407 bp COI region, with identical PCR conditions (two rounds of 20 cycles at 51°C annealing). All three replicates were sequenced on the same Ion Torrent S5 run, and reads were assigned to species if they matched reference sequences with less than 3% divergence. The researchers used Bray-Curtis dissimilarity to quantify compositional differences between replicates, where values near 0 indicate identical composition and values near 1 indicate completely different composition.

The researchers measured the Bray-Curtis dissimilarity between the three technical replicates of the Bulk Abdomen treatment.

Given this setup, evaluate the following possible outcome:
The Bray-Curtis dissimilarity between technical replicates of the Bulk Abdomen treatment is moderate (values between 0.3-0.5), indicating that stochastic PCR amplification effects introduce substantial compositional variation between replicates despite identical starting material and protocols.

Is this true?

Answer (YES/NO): NO